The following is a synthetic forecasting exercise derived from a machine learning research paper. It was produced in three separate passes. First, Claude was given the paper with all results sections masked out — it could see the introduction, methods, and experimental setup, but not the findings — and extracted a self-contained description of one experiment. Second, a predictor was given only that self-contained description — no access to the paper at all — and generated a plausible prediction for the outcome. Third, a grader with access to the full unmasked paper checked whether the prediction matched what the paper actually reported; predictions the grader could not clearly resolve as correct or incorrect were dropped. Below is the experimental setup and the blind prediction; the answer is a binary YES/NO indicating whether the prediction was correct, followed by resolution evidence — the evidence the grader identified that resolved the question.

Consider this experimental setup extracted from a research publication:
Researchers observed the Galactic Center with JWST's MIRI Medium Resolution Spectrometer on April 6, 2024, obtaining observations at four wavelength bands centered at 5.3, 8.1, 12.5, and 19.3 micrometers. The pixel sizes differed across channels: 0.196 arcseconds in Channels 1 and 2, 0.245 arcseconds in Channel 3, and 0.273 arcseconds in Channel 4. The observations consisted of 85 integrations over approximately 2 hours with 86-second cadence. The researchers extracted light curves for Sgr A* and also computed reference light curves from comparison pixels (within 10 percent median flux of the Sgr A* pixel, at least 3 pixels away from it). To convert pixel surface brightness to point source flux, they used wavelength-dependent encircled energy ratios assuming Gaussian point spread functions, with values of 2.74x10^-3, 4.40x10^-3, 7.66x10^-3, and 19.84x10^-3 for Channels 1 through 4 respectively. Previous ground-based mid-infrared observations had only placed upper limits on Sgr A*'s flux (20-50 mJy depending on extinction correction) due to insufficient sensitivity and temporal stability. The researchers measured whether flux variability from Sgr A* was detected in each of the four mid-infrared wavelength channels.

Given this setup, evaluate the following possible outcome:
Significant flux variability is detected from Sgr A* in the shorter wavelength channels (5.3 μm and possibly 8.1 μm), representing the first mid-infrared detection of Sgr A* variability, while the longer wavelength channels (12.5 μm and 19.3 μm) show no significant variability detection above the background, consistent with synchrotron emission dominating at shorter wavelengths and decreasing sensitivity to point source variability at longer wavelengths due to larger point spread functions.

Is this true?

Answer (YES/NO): NO